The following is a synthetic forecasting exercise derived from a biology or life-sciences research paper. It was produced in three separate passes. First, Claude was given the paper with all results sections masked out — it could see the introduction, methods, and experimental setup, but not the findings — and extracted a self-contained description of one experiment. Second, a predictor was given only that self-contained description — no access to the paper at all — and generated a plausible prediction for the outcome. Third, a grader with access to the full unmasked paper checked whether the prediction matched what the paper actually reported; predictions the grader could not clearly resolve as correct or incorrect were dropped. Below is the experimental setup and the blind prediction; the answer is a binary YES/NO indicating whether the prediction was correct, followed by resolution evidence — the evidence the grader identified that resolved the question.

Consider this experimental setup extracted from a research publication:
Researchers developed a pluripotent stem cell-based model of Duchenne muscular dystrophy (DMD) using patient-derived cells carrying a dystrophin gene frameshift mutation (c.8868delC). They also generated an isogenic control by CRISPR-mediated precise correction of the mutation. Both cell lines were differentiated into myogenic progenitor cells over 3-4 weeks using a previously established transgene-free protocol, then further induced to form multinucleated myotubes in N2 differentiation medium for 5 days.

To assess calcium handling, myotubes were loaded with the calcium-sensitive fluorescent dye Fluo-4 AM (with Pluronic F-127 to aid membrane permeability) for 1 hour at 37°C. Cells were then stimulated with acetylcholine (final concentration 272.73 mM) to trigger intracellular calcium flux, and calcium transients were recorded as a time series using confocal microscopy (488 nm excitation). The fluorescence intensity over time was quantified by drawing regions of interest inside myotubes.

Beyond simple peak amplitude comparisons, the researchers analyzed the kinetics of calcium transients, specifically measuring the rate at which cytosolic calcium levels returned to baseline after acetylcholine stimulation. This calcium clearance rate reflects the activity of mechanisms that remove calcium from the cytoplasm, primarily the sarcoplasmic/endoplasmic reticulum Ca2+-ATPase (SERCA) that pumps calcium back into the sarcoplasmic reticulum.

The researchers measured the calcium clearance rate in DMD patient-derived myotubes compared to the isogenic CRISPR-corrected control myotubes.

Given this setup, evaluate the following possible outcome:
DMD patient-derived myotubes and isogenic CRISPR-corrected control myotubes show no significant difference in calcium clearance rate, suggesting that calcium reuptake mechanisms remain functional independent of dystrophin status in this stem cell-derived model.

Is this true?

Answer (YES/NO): NO